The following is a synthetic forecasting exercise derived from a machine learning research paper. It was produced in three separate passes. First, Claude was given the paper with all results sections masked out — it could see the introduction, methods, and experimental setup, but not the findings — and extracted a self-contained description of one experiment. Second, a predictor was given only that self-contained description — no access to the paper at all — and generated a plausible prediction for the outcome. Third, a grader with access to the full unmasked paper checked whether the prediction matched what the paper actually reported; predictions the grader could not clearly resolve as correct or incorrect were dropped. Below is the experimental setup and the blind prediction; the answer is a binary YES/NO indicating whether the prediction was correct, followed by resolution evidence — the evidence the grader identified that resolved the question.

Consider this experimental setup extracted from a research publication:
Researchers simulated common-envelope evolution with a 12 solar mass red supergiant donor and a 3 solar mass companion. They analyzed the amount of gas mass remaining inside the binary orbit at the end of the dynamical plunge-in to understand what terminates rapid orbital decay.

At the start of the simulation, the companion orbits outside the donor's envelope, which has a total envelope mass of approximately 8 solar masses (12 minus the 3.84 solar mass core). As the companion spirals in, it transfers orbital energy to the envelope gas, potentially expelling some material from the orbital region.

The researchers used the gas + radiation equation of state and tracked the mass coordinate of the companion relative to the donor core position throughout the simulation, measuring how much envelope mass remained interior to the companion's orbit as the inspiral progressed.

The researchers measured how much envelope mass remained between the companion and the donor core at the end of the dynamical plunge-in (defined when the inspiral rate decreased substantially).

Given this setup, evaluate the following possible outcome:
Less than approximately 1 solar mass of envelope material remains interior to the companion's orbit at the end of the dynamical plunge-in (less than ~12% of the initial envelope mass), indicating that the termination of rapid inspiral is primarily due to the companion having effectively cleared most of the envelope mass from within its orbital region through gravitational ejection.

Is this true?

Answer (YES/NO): YES